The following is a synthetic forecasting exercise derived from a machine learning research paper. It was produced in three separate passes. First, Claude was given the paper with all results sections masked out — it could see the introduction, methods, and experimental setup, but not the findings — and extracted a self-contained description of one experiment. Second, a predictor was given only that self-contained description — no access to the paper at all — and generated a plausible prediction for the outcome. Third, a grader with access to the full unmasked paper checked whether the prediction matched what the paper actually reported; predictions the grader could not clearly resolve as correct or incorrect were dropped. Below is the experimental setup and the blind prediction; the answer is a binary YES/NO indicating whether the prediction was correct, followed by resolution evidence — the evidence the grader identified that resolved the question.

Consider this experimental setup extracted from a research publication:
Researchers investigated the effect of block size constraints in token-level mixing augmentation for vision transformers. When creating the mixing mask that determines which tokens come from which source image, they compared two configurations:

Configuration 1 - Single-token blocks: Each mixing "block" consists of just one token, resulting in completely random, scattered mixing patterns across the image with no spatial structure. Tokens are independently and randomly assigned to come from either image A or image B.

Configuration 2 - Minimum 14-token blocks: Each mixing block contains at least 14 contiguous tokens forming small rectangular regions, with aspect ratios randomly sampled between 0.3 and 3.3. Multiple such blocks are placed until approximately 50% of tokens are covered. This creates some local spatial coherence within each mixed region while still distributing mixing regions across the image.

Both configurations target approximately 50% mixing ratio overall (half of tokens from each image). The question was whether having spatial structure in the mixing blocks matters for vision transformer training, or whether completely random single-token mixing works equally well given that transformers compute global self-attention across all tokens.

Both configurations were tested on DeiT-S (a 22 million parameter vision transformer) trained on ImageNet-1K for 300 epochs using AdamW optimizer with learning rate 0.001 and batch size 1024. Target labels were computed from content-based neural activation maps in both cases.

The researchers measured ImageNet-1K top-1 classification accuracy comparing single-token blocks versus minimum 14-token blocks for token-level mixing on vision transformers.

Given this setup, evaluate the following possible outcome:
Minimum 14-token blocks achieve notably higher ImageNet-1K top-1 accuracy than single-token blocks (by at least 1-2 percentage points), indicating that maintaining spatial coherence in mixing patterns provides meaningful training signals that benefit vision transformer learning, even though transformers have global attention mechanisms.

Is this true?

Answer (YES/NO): NO